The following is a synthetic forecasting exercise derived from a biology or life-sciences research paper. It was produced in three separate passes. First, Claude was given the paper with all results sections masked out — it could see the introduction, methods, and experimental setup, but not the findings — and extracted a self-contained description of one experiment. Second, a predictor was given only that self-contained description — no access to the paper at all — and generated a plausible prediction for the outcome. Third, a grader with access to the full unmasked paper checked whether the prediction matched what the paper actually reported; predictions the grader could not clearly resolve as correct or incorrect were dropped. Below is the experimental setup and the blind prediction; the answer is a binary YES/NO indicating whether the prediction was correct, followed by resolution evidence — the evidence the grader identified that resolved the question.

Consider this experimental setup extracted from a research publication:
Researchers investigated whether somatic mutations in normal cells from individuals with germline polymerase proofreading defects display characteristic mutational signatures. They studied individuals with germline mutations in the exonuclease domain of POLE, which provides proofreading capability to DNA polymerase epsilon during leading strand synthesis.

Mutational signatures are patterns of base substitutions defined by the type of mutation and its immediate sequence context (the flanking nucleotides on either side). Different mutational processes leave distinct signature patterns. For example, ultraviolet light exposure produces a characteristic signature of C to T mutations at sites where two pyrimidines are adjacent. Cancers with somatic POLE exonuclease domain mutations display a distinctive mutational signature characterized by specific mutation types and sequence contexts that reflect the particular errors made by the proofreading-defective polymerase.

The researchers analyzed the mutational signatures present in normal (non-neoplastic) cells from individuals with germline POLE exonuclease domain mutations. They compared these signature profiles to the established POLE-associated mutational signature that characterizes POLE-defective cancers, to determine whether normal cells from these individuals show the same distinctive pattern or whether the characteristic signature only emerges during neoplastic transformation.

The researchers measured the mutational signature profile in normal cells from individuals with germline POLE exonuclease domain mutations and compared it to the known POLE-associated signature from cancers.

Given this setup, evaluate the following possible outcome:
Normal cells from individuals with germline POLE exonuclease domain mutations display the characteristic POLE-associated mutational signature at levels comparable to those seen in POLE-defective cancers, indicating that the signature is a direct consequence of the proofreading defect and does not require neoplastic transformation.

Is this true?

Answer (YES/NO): NO